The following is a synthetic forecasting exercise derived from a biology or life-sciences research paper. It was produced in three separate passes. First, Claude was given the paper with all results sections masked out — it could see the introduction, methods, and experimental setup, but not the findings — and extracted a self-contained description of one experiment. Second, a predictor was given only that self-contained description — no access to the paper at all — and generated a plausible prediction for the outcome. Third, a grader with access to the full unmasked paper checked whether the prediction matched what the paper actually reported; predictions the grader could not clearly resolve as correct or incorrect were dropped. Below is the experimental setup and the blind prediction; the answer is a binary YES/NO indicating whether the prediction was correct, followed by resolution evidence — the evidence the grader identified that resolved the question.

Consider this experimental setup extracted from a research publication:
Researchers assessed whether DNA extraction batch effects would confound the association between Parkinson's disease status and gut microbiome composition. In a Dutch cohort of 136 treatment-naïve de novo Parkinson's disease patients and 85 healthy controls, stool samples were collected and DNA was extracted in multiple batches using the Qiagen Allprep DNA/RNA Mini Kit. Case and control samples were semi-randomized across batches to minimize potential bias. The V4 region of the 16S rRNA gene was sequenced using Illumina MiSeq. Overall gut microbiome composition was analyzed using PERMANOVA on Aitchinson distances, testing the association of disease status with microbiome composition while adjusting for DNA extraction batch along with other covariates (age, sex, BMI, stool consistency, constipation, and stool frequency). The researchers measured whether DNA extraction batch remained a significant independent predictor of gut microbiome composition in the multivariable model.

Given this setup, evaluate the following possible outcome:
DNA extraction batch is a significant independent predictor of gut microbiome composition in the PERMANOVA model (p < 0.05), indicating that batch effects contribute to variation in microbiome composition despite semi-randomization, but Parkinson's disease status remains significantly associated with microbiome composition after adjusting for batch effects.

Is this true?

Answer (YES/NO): NO